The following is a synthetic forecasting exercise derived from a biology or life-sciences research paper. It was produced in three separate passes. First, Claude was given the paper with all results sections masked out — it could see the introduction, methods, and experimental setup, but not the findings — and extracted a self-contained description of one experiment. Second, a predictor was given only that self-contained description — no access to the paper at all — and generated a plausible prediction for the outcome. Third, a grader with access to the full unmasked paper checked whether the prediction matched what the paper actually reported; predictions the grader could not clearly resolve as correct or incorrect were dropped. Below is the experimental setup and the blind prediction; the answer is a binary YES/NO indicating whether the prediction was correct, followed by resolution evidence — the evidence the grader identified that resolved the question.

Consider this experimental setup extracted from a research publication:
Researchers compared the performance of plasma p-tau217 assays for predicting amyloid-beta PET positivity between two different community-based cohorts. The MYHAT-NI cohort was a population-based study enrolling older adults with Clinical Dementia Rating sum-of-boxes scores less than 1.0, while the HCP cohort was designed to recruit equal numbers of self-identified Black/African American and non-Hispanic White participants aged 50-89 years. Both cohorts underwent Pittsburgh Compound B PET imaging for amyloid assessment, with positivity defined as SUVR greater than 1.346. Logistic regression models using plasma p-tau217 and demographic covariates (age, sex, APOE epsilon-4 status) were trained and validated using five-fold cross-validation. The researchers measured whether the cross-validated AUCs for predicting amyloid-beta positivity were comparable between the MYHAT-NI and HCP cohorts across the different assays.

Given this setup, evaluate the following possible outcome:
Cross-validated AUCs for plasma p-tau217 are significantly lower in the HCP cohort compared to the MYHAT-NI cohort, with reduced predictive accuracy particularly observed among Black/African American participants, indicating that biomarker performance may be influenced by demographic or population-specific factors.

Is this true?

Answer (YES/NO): NO